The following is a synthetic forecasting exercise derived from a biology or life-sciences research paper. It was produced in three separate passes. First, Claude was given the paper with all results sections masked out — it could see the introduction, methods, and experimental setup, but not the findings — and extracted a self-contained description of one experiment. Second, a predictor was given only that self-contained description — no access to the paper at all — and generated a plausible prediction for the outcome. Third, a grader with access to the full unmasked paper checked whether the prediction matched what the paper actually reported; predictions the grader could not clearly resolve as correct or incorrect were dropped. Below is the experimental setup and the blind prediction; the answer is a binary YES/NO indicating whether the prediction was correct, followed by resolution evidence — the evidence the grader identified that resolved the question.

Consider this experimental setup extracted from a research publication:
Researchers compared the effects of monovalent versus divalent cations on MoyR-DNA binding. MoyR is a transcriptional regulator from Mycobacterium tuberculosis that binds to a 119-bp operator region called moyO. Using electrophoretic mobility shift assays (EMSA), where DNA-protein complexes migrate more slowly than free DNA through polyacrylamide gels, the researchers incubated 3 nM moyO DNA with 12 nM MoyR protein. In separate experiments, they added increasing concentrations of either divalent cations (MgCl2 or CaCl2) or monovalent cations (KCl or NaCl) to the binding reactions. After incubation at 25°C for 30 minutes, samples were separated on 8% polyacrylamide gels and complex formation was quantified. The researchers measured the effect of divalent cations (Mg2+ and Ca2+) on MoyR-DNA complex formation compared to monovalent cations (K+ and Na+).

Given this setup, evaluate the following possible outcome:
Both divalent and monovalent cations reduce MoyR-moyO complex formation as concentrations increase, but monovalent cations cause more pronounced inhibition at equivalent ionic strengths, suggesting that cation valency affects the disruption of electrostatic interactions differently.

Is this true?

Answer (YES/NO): NO